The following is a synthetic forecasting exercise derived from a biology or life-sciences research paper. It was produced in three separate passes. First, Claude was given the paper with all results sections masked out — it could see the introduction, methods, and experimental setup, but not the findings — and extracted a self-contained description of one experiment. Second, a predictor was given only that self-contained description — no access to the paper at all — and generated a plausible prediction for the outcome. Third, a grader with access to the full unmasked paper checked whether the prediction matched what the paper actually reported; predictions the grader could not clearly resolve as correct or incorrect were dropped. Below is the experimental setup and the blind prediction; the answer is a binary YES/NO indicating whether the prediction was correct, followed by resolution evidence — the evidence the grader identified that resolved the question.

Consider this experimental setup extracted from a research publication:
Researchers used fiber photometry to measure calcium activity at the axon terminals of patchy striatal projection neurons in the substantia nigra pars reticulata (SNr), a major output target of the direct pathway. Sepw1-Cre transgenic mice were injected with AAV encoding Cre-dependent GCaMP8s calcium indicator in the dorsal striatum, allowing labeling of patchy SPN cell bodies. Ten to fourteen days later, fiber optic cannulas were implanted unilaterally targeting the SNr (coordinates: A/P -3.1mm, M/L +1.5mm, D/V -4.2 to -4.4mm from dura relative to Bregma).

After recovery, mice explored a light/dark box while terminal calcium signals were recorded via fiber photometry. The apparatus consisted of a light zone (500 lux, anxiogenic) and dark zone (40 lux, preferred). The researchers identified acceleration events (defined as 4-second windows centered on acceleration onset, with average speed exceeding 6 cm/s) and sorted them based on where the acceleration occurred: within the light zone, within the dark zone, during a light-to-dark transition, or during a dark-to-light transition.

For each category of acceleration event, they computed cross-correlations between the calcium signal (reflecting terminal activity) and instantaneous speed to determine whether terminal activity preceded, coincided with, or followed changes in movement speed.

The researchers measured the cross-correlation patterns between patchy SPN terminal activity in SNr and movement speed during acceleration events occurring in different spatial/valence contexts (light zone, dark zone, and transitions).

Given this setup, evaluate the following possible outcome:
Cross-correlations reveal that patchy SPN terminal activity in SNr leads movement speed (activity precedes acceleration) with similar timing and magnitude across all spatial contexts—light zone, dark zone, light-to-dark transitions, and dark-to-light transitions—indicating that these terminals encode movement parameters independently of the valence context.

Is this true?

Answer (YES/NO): NO